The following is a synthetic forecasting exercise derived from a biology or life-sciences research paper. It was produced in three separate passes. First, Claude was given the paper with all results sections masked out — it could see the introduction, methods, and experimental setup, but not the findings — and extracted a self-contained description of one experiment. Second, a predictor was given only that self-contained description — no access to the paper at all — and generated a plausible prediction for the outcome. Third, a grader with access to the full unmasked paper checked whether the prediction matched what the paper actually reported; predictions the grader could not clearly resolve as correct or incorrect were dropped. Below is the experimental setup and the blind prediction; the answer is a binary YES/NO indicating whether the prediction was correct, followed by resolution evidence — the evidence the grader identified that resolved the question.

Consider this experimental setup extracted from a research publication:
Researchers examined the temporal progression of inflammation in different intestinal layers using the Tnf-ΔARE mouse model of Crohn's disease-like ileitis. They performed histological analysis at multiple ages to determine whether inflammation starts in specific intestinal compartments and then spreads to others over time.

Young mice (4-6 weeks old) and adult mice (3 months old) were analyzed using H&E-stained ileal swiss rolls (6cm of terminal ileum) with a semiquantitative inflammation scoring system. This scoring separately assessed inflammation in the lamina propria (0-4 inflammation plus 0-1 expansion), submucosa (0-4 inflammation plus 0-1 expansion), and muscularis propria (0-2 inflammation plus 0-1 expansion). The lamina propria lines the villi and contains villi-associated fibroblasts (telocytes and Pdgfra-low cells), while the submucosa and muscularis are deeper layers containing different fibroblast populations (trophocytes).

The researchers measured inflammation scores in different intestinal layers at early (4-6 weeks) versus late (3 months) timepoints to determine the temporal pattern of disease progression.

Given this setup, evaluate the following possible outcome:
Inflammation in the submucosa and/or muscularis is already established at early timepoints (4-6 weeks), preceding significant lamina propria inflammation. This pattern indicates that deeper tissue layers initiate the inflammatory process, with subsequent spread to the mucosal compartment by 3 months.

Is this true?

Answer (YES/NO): NO